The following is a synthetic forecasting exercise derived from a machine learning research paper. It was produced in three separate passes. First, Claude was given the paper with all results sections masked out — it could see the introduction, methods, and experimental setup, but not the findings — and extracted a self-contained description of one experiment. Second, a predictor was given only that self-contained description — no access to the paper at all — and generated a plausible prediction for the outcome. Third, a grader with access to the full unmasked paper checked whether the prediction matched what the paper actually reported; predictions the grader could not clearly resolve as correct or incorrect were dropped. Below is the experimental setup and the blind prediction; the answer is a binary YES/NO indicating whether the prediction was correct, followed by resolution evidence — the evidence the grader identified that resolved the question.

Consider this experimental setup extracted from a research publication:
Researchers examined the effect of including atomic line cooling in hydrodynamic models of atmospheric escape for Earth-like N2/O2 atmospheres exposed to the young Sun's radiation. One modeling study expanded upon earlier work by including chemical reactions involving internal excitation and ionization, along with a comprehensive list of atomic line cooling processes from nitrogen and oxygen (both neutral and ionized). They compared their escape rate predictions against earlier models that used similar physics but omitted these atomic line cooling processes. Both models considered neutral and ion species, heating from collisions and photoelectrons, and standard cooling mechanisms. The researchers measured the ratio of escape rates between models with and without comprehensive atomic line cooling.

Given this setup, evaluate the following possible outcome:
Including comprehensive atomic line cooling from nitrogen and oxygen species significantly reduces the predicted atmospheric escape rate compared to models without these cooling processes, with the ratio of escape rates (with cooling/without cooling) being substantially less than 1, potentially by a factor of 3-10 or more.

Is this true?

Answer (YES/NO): YES